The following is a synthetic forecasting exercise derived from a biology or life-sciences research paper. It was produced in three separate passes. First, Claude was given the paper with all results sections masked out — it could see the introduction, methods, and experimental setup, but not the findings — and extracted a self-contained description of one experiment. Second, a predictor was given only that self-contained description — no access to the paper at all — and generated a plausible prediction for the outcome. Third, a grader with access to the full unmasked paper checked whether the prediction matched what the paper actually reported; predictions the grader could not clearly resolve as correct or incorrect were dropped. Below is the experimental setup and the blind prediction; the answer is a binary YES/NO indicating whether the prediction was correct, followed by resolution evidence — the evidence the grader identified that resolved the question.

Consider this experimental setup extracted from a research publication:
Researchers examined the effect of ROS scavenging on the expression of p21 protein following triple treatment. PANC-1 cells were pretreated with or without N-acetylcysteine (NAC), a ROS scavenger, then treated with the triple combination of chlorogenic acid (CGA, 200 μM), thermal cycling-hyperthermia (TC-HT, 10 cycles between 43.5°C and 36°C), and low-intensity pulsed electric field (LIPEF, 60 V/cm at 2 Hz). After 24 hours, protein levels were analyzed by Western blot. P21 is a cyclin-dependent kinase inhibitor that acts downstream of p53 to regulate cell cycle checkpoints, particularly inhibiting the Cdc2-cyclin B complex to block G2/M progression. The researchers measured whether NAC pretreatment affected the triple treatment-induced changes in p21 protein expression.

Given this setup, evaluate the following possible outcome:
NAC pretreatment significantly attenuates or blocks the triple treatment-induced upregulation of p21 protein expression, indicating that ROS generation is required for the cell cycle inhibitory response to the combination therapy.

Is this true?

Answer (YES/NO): YES